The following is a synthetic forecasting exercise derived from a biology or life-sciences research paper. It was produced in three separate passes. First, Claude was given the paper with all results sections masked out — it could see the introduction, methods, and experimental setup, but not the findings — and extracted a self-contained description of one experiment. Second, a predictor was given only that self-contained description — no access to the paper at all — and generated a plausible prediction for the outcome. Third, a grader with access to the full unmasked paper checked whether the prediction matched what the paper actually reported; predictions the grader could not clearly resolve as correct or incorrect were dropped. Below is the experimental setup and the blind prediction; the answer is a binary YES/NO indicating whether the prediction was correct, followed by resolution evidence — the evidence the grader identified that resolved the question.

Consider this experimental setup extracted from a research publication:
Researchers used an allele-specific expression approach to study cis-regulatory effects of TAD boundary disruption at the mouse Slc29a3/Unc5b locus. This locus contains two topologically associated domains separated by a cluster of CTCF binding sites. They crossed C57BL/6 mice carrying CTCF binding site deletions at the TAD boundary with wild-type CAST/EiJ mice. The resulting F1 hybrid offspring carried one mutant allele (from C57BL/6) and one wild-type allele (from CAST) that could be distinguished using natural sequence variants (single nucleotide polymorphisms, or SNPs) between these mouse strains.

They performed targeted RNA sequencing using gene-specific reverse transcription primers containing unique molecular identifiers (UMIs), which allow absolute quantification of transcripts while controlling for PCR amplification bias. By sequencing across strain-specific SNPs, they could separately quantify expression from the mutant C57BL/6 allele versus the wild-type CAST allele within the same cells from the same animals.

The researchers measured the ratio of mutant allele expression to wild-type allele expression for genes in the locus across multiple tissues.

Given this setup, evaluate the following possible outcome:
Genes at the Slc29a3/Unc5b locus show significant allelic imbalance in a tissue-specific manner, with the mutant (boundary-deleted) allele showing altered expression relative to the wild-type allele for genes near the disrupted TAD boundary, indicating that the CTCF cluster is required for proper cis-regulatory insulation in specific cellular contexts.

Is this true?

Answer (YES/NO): YES